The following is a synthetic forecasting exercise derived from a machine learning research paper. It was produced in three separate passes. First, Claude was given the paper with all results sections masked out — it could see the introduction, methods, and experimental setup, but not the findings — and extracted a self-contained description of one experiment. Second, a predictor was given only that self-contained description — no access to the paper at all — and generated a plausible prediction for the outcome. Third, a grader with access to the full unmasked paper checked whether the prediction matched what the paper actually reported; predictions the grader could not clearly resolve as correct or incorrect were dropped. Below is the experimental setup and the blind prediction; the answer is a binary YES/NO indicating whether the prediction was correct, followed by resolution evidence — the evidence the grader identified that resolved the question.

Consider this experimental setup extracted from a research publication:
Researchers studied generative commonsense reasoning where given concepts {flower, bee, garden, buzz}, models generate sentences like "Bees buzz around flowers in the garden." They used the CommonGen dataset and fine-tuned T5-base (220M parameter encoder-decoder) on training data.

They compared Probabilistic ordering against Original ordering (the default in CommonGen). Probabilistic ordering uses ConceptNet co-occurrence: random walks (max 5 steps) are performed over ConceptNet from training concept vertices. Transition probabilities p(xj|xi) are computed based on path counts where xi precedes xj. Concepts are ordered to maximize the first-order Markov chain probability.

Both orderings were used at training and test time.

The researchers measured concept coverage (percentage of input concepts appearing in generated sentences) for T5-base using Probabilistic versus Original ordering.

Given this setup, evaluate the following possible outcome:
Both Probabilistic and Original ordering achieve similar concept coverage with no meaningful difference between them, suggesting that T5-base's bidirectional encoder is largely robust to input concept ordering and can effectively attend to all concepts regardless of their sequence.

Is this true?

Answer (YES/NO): NO